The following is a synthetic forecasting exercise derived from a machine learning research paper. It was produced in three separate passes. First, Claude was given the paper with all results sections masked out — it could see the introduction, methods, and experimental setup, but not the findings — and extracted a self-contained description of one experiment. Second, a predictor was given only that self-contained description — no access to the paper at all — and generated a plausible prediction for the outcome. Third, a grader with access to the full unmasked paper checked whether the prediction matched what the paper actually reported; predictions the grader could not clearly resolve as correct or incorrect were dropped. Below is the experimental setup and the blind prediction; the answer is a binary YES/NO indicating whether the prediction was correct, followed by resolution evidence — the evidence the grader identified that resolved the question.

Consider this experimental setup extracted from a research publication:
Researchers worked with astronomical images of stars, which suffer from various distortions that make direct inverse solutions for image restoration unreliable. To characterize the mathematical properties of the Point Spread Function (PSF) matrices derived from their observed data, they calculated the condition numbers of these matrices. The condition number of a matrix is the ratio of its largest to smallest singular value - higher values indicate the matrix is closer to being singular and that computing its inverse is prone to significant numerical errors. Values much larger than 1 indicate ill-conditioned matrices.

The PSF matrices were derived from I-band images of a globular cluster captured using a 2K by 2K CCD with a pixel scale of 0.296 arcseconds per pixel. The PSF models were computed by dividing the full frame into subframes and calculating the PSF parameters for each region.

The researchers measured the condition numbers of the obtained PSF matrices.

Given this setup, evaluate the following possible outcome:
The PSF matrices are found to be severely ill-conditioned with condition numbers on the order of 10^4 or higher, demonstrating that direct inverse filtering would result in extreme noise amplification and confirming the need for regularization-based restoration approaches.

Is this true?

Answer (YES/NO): YES